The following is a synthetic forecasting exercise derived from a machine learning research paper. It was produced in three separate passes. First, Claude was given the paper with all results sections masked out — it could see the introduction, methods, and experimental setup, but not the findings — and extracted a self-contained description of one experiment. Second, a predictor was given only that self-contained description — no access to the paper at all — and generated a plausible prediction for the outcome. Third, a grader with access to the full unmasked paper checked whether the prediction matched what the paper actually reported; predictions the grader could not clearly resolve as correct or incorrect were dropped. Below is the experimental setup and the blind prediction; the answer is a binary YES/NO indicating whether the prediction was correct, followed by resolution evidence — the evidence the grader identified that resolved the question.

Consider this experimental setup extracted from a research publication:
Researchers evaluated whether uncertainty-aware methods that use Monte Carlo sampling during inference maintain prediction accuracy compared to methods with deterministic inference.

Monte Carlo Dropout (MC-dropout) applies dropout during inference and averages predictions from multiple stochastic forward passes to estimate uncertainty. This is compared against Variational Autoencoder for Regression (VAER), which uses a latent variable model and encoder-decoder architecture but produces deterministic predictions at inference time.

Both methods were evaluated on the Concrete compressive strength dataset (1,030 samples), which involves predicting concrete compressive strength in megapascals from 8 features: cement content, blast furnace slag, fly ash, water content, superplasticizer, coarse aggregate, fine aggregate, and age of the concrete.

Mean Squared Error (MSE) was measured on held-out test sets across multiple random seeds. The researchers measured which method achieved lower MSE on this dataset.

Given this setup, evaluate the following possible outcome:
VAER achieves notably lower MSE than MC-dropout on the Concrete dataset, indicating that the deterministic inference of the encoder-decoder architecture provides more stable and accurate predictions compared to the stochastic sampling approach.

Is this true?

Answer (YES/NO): YES